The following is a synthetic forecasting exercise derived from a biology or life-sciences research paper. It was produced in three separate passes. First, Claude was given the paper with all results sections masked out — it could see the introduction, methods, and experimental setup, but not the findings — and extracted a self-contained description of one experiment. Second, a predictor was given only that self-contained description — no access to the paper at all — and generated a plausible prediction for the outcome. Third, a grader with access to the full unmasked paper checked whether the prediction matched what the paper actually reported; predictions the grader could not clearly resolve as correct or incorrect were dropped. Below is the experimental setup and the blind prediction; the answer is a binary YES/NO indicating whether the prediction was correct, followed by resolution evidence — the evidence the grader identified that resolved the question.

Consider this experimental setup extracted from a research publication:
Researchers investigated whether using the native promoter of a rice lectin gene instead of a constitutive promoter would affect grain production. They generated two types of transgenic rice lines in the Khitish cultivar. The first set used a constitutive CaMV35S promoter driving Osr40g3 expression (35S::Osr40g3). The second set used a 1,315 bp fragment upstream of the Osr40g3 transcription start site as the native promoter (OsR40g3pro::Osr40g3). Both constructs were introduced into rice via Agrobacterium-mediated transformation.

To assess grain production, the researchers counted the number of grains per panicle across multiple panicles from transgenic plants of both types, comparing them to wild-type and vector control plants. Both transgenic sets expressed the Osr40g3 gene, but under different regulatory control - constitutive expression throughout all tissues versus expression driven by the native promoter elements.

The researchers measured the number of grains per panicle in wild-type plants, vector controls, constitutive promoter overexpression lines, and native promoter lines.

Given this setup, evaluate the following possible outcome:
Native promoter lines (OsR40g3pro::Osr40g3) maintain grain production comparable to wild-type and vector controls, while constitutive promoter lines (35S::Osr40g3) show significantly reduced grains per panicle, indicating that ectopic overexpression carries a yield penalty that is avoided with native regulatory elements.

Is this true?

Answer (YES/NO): YES